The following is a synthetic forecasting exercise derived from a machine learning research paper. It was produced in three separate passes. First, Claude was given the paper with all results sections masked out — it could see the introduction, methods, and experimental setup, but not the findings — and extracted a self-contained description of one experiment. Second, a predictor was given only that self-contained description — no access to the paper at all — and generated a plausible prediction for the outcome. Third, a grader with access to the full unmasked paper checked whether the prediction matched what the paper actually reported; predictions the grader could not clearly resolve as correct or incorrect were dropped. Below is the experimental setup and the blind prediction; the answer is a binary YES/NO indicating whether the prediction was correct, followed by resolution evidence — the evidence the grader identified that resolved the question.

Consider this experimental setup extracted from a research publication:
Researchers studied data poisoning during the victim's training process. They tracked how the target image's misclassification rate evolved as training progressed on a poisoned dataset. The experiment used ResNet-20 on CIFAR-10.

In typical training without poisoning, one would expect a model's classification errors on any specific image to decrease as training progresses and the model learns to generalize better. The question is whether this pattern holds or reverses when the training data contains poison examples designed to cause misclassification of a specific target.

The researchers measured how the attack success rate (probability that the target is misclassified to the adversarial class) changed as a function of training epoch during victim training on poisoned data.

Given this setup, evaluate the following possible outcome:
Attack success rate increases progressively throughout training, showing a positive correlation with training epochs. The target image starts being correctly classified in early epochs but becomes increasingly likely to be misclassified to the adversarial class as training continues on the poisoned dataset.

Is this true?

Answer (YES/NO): NO